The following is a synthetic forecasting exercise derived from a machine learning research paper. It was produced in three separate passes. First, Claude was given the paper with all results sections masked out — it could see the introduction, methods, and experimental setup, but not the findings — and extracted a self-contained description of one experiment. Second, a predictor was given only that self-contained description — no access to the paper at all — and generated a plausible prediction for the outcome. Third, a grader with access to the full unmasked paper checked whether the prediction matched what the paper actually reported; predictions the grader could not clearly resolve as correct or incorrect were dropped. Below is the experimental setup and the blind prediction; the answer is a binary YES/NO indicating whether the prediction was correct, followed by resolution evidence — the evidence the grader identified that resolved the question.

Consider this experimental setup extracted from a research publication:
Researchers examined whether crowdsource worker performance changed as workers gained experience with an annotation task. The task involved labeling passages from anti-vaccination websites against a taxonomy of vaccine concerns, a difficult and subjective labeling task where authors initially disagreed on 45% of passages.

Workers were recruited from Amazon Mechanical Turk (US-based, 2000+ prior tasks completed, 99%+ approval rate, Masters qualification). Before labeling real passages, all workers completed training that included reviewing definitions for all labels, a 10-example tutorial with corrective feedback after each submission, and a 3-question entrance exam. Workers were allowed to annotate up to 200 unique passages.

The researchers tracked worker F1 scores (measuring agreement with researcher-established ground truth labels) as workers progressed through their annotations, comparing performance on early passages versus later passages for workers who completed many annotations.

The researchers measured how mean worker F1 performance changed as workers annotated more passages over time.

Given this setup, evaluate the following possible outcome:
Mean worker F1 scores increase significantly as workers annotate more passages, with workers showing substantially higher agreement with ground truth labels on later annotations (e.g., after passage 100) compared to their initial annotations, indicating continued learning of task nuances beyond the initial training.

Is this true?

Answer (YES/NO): NO